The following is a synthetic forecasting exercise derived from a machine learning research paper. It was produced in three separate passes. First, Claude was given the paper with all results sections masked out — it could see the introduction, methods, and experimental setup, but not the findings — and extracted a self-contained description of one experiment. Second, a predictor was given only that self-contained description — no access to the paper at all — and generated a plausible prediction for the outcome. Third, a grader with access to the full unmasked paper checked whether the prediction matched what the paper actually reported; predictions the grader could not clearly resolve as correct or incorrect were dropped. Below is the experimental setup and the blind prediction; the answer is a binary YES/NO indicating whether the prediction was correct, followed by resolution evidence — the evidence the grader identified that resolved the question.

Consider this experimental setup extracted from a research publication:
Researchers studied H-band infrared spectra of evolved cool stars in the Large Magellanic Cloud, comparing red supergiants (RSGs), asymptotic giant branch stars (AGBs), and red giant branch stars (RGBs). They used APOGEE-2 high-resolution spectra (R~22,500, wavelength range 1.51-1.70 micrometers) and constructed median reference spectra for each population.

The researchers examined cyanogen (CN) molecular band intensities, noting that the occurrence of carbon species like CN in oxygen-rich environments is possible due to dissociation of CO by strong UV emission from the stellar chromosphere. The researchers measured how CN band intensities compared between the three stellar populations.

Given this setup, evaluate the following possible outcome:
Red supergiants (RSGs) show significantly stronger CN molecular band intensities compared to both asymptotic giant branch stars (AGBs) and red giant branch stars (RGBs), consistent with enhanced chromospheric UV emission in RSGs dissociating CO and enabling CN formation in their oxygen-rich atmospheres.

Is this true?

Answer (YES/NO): NO